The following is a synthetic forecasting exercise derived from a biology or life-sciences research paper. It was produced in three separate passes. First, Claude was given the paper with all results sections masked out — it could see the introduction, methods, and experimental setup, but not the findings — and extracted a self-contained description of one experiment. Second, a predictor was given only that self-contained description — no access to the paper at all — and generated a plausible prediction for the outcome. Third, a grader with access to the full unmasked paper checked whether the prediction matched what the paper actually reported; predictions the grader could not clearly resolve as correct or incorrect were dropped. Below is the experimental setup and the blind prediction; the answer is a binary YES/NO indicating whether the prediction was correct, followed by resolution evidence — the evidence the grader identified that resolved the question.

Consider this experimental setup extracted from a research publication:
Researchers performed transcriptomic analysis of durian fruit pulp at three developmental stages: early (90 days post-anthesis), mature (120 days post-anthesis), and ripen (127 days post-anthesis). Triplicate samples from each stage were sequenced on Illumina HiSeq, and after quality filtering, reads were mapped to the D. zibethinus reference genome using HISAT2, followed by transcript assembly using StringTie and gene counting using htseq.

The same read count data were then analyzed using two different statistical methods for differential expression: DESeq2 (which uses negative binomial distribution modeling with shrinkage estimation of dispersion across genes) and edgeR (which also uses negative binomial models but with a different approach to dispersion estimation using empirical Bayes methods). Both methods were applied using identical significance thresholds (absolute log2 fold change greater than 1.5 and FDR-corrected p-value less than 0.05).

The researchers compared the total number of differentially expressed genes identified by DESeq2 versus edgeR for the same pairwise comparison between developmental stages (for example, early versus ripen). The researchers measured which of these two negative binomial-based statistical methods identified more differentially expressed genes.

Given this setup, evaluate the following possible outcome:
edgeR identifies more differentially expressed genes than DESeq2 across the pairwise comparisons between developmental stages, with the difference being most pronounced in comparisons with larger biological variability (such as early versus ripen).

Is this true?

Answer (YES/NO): NO